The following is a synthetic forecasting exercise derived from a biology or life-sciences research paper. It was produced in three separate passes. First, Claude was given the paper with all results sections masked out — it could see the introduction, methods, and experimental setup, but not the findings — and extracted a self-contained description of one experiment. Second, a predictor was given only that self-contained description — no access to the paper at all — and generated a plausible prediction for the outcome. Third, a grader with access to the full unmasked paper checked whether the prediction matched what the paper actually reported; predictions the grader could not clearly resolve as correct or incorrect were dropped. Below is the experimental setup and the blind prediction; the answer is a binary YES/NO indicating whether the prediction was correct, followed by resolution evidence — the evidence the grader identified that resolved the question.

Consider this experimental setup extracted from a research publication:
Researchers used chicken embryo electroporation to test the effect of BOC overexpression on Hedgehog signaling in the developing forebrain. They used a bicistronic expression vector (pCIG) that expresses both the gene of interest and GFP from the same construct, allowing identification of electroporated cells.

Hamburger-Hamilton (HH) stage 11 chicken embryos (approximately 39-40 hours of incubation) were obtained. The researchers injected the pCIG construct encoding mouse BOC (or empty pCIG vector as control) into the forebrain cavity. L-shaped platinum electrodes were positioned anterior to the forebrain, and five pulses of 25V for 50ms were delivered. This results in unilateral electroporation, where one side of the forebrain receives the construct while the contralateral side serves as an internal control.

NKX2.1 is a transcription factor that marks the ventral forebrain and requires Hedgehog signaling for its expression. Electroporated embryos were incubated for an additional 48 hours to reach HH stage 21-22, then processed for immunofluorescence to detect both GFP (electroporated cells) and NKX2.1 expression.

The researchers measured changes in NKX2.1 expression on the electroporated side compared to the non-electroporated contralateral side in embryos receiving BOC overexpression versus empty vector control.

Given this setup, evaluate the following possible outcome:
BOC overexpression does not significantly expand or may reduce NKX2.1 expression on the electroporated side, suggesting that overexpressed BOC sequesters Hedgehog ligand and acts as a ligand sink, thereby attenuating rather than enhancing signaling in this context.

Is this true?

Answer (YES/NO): NO